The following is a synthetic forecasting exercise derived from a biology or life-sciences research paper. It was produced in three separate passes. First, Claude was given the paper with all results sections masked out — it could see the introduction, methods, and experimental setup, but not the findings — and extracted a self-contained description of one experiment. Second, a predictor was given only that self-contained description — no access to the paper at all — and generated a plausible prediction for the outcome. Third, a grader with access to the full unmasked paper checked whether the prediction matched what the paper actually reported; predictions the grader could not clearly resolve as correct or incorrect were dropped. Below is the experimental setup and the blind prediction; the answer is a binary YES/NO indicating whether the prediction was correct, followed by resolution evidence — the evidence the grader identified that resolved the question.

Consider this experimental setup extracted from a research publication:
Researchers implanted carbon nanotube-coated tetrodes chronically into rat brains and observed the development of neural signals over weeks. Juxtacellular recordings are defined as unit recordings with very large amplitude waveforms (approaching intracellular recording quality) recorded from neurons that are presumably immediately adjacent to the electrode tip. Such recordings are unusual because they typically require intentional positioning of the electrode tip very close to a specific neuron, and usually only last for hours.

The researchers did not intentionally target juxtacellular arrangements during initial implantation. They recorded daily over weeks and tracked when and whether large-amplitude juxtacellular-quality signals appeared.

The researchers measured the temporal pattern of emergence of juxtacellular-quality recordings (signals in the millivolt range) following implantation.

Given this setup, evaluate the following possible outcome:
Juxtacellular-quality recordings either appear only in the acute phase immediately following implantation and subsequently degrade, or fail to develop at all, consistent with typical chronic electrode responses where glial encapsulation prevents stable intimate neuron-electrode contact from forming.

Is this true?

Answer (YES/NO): NO